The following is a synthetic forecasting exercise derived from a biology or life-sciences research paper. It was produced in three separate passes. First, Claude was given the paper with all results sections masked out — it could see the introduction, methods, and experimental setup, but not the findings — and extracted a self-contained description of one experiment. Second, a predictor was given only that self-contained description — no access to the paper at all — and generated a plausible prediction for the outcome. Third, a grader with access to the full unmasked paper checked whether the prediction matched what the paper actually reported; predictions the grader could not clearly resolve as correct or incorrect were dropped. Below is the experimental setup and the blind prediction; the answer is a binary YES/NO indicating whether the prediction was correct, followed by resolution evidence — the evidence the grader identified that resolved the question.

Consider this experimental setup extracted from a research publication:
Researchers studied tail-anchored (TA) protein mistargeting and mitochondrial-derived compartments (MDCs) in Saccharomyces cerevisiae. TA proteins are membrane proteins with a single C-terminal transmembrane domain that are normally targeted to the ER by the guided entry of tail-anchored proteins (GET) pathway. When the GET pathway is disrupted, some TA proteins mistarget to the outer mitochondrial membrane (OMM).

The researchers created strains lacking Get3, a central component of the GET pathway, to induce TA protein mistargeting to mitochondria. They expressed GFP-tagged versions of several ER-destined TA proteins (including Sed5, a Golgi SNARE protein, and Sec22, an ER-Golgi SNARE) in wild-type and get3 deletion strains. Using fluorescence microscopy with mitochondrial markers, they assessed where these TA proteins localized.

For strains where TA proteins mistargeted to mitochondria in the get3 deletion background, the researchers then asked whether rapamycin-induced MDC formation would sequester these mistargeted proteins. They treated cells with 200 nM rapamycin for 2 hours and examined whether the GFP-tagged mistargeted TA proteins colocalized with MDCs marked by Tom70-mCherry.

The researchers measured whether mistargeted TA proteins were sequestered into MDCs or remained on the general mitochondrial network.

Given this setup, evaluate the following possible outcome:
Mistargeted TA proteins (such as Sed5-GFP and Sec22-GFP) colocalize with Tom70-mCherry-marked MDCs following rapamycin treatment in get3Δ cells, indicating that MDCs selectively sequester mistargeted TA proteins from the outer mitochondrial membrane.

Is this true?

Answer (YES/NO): YES